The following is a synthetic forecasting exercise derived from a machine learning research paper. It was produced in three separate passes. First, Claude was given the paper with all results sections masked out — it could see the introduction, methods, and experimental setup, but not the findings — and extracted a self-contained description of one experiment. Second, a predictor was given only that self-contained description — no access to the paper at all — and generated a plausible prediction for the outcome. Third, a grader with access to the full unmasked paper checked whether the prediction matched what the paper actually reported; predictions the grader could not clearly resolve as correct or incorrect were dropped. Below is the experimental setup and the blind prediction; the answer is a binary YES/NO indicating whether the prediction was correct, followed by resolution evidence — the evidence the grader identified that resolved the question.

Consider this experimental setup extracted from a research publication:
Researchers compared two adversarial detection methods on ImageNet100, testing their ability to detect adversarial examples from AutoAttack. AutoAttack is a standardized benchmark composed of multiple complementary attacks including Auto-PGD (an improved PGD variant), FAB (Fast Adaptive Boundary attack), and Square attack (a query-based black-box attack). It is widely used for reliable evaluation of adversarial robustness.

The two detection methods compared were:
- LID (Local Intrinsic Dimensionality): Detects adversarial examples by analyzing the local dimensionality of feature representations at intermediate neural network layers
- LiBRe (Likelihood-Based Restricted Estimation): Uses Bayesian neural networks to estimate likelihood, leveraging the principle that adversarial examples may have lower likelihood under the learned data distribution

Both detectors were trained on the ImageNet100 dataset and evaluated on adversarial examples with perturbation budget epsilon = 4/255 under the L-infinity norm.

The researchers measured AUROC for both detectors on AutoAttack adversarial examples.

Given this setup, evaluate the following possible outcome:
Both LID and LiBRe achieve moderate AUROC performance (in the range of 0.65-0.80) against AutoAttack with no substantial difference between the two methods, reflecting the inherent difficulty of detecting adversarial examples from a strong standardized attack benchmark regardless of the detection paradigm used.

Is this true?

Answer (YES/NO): NO